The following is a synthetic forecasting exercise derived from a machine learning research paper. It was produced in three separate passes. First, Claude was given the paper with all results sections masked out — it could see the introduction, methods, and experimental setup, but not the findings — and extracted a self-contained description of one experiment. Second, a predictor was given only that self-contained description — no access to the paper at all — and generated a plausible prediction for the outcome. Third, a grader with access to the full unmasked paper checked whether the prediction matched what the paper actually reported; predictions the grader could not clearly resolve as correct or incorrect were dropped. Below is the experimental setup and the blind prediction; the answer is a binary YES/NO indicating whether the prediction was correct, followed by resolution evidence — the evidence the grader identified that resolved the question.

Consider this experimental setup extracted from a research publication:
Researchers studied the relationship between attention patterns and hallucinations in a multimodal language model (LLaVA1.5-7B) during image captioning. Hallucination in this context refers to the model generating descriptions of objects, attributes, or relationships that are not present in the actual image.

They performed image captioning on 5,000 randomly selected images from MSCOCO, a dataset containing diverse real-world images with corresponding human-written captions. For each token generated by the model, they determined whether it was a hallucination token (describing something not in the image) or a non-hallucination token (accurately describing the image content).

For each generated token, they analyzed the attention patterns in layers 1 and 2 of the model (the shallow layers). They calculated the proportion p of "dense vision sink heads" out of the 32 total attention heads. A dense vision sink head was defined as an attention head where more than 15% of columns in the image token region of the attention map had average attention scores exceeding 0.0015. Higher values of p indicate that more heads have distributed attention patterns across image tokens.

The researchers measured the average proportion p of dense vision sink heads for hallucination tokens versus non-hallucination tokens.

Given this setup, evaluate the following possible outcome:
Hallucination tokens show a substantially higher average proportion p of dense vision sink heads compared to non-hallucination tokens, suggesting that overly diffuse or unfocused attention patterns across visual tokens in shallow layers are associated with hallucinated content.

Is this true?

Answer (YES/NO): NO